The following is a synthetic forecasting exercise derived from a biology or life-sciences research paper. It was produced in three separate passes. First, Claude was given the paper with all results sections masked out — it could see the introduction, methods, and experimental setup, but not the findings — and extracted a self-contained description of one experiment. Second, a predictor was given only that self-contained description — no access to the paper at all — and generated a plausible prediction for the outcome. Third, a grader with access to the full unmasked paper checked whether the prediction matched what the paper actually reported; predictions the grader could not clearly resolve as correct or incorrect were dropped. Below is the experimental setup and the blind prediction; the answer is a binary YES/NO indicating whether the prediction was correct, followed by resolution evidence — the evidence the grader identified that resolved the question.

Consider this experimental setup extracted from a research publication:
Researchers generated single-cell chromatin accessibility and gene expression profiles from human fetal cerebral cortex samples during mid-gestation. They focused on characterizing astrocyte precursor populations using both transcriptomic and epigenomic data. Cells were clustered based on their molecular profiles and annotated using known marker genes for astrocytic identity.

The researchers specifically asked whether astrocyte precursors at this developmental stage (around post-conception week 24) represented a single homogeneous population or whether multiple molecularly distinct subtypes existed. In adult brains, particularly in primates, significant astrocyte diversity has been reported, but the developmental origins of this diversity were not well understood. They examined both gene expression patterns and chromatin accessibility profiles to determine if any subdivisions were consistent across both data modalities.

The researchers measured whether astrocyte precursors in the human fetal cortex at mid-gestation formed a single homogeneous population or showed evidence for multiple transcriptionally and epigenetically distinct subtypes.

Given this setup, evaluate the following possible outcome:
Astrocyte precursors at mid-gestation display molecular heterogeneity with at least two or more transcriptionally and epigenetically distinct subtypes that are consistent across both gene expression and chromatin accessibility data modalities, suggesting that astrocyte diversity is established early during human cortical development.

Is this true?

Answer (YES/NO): YES